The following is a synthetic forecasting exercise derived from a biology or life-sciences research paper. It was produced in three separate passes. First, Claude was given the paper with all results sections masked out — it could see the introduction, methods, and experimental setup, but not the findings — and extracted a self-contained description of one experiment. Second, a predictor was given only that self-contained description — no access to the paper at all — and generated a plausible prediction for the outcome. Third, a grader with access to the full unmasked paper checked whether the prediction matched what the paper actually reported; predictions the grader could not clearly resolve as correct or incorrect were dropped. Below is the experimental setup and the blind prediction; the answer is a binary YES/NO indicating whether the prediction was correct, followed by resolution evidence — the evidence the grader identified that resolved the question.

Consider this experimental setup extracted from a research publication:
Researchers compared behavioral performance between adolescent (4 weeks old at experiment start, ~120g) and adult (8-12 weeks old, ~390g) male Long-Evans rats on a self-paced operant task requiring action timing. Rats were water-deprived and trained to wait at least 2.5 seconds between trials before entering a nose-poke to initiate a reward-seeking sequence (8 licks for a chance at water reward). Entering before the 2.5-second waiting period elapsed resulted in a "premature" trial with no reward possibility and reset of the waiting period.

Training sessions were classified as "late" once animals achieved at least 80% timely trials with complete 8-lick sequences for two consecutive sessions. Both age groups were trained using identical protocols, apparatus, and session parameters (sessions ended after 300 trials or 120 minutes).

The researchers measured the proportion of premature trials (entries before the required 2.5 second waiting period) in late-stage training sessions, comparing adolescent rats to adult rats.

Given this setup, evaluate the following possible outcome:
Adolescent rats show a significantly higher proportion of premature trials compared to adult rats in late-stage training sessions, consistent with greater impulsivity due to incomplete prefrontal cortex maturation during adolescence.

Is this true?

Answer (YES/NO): YES